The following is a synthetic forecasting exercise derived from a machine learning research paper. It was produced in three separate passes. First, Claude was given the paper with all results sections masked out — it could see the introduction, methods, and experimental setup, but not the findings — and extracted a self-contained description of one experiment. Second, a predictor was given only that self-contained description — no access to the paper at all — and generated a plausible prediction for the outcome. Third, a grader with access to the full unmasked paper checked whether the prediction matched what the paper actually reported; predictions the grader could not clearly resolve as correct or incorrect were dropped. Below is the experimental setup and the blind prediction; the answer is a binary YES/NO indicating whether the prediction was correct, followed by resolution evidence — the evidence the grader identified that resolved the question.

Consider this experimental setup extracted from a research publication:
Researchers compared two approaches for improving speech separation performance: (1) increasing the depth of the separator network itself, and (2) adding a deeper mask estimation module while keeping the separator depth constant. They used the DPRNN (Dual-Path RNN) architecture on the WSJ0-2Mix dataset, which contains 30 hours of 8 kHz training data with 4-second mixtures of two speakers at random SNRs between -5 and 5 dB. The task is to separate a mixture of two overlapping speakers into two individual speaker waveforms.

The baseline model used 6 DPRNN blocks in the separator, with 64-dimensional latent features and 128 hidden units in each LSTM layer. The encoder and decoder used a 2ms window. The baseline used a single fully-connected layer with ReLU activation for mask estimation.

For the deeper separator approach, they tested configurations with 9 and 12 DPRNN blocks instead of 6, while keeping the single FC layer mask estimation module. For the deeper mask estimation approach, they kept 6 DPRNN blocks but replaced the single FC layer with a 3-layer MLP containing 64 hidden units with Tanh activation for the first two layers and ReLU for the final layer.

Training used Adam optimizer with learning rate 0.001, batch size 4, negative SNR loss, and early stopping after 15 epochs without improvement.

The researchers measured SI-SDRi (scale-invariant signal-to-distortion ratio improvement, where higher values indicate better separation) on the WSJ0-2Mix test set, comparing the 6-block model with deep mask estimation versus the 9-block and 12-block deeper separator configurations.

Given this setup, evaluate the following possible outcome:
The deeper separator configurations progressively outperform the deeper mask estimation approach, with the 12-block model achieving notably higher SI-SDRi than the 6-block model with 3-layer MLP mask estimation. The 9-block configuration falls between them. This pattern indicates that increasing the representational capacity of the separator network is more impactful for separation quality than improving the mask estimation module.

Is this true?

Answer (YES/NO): NO